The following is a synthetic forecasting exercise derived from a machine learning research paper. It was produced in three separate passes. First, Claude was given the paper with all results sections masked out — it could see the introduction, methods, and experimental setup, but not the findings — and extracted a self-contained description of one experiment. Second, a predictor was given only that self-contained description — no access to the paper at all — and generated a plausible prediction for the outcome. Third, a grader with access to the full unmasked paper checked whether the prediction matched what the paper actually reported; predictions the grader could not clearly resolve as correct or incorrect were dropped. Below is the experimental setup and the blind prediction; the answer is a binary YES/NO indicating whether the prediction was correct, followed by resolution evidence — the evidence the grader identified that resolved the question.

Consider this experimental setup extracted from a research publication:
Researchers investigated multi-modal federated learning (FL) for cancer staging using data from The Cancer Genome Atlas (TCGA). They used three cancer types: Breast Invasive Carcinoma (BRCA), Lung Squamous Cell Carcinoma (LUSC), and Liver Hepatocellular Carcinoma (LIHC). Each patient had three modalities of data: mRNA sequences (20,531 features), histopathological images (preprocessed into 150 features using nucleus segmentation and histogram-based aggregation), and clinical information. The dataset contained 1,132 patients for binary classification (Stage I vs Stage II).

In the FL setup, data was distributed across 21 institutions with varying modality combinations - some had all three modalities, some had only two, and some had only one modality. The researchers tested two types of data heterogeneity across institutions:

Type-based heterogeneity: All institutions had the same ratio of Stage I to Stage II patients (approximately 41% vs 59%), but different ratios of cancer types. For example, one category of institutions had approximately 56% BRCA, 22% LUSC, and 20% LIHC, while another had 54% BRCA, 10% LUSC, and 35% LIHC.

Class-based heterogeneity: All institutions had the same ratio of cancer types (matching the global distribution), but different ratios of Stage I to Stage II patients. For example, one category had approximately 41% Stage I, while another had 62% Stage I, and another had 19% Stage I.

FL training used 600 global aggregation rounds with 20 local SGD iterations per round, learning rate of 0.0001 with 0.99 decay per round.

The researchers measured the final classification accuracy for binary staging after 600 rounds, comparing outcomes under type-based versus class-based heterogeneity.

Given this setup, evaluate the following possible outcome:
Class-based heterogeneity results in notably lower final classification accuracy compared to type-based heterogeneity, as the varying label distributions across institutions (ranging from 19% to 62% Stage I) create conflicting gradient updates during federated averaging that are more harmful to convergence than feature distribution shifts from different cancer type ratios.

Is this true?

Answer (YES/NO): NO